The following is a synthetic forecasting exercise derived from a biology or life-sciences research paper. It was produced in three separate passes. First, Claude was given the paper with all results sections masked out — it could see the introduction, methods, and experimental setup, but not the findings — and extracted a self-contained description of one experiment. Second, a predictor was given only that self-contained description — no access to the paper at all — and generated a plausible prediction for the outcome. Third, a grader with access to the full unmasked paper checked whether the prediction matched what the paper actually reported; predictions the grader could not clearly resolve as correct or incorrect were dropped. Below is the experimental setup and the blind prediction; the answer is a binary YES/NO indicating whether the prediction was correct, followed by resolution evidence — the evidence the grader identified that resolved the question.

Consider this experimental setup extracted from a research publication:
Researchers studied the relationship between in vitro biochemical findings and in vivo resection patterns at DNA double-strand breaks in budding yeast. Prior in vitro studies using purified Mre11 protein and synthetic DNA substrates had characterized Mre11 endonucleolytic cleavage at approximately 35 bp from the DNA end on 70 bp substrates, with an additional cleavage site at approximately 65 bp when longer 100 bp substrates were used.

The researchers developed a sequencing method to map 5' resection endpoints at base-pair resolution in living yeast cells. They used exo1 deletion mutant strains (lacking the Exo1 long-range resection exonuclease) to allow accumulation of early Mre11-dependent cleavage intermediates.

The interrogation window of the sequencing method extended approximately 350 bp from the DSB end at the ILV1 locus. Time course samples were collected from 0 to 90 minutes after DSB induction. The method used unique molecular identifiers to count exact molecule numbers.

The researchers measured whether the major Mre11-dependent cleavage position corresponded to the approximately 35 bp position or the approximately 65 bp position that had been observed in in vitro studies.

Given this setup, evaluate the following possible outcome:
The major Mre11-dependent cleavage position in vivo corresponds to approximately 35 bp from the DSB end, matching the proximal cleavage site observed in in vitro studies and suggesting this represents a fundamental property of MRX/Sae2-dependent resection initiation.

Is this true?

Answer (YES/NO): NO